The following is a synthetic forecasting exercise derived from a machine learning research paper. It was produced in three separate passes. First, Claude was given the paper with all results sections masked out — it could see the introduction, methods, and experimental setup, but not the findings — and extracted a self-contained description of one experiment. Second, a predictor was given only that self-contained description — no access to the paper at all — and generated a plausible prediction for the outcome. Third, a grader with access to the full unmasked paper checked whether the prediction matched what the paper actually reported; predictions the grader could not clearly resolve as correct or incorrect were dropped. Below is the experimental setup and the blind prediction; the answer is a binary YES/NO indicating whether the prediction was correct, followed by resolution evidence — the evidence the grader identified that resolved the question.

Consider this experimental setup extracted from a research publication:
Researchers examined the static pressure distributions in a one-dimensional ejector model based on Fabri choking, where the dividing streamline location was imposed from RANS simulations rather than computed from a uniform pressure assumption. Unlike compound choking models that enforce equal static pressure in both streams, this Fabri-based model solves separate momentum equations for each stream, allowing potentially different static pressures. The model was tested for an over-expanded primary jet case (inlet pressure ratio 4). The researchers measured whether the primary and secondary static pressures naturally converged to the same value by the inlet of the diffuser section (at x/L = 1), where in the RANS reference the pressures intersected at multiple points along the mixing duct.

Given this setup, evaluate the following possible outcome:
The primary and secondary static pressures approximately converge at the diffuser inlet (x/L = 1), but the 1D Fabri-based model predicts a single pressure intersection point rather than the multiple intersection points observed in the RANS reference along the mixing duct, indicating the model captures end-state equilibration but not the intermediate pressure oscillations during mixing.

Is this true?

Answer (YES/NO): NO